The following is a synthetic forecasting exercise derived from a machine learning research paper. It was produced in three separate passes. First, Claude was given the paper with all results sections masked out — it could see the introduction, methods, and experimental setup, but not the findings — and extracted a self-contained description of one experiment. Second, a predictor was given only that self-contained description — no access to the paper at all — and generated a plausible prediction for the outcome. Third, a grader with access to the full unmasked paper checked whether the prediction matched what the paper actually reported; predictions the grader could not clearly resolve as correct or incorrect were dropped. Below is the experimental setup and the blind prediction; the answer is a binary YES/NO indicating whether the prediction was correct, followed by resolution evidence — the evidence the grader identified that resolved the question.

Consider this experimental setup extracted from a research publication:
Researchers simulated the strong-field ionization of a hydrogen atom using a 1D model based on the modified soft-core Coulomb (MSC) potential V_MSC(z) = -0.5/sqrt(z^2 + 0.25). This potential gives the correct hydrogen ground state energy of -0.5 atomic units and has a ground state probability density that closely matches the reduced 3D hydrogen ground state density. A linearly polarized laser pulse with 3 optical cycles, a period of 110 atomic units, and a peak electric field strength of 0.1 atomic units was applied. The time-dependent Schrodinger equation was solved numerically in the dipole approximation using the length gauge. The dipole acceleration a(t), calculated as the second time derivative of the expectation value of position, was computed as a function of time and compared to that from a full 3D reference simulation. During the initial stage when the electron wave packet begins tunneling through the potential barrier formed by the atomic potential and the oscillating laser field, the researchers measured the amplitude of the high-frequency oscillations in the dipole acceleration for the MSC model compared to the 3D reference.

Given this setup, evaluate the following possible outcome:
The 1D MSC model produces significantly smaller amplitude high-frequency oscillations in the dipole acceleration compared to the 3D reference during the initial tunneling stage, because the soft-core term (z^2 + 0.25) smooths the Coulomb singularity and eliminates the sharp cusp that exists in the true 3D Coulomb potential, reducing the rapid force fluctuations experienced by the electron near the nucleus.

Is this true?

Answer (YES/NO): NO